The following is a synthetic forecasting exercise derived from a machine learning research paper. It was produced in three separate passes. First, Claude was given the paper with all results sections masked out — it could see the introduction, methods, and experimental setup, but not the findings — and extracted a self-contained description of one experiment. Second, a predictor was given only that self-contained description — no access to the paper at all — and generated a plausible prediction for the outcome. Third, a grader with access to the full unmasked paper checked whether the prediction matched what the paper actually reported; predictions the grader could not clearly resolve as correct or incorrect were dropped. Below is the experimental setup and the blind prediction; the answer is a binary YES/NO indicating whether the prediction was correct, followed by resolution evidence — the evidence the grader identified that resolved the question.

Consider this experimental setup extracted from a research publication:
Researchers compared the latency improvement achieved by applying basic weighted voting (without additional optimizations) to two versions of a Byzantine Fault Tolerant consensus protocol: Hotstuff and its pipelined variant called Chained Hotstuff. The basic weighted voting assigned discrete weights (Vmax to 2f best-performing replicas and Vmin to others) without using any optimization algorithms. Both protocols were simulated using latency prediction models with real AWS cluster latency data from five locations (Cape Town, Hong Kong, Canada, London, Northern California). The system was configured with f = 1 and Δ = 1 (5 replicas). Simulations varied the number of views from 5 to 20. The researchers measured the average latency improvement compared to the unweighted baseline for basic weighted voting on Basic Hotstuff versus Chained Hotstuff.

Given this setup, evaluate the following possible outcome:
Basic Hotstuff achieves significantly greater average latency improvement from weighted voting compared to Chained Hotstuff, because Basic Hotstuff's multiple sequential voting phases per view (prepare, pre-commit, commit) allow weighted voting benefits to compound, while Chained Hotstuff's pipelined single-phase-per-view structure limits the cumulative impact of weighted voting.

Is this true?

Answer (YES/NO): NO